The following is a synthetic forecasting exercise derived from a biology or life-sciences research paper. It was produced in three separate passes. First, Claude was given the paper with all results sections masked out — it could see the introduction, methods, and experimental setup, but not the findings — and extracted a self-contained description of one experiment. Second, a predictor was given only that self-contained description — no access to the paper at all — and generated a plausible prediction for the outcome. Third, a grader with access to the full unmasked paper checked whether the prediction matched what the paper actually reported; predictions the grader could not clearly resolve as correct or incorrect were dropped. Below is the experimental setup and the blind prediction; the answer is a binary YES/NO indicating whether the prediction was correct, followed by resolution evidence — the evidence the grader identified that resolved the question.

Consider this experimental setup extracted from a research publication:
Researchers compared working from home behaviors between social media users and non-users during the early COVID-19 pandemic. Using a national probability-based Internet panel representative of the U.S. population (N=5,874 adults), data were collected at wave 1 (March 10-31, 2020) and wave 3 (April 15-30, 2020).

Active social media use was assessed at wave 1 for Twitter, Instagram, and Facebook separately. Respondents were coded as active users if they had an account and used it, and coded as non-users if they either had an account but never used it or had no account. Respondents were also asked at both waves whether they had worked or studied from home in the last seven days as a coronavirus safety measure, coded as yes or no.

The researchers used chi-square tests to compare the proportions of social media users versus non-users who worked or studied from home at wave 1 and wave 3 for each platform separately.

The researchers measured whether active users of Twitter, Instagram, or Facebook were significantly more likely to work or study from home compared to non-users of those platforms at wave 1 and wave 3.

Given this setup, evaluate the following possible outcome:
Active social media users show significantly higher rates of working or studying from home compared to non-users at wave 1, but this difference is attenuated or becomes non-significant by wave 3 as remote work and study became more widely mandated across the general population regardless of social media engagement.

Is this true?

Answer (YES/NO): NO